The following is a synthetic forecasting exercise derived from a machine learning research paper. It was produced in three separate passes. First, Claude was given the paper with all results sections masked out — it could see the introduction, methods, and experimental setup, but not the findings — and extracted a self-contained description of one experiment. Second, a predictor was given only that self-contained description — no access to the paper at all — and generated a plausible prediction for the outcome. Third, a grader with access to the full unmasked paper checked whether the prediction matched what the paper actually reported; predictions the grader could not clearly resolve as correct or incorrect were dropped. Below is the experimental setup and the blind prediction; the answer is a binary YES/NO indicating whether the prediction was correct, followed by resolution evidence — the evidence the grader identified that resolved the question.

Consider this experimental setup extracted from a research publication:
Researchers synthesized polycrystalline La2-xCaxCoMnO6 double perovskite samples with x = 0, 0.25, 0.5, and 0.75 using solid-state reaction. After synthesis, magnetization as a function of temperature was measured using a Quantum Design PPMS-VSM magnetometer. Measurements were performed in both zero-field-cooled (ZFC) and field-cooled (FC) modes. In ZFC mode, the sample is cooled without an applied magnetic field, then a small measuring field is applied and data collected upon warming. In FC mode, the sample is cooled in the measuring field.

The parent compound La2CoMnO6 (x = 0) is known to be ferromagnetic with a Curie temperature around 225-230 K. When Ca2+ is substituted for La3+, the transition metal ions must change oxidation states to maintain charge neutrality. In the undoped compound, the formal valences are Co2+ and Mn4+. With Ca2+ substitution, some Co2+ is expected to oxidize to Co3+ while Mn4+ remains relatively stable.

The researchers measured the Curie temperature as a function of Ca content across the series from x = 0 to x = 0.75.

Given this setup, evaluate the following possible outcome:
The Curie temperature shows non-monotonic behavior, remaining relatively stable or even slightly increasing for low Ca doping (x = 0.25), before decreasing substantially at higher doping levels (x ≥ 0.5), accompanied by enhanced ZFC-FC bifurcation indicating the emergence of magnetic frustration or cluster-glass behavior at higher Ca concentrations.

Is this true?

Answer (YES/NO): NO